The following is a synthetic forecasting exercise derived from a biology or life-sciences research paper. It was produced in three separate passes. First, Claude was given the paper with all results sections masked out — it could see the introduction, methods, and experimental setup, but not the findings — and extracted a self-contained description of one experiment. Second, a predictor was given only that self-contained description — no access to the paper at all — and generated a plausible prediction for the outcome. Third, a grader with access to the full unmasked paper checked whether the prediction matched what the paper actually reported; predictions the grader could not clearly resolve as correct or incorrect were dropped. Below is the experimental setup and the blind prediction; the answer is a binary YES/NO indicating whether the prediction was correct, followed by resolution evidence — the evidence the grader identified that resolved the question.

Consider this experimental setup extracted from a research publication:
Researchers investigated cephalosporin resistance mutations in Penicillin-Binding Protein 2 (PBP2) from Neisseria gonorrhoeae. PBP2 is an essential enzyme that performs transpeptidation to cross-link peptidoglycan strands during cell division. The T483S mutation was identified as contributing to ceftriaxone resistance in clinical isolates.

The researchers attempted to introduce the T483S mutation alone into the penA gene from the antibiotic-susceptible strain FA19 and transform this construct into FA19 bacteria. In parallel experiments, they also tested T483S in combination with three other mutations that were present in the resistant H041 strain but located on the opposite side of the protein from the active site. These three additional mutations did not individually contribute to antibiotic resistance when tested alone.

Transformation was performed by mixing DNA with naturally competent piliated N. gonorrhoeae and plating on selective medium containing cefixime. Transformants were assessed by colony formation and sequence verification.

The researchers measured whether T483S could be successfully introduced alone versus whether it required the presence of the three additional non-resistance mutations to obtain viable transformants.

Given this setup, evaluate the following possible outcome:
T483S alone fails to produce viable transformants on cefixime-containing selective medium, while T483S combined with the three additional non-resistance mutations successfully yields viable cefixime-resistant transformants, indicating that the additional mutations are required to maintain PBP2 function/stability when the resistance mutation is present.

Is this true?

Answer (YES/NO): NO